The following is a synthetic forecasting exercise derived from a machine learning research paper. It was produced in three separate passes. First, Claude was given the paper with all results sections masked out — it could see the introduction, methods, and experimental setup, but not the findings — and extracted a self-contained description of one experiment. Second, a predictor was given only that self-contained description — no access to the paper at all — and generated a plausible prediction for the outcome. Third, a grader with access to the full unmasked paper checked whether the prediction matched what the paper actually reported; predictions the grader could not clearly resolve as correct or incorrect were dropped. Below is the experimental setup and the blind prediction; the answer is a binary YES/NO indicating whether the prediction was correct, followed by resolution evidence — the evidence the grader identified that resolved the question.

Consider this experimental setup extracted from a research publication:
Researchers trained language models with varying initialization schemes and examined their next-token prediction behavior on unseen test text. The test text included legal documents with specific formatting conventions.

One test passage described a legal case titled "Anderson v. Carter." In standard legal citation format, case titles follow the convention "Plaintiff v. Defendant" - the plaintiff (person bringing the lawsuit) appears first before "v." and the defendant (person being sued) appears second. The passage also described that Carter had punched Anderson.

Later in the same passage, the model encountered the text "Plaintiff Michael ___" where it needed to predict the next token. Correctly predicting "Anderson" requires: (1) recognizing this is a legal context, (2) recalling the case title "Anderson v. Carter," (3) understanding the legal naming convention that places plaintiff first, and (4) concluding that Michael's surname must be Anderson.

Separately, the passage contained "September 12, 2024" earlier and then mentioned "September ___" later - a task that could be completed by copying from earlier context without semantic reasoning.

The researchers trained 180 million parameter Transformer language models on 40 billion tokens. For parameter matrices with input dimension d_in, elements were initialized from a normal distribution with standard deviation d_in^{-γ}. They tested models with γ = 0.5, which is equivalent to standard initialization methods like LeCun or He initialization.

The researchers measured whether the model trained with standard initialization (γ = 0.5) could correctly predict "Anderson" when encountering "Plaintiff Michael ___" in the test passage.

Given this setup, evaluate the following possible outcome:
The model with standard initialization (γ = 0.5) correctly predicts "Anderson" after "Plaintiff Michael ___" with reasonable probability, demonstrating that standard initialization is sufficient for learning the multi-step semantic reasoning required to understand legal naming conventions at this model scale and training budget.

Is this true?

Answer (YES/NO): NO